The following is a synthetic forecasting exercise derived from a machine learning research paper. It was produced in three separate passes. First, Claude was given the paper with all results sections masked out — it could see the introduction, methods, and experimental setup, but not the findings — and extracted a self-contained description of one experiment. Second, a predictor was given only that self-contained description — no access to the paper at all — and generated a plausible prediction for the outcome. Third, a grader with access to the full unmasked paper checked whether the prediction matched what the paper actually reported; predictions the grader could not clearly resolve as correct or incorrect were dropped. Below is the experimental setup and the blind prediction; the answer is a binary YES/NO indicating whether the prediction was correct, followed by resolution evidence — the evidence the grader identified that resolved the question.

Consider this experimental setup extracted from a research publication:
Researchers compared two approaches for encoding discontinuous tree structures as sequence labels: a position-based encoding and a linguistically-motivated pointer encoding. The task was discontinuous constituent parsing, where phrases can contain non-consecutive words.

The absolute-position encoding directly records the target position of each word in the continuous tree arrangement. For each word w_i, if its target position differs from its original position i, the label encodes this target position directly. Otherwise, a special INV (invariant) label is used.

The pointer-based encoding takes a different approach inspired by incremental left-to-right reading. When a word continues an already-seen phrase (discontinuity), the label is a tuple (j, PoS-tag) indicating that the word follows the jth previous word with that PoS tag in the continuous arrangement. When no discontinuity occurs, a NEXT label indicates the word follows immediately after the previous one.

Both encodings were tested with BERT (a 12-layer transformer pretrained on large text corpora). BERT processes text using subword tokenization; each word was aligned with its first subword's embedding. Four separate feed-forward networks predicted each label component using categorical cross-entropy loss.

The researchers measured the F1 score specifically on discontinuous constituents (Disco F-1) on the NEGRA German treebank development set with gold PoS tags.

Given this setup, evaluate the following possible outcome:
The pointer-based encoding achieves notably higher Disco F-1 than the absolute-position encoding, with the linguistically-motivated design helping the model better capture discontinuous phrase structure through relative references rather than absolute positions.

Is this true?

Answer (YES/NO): YES